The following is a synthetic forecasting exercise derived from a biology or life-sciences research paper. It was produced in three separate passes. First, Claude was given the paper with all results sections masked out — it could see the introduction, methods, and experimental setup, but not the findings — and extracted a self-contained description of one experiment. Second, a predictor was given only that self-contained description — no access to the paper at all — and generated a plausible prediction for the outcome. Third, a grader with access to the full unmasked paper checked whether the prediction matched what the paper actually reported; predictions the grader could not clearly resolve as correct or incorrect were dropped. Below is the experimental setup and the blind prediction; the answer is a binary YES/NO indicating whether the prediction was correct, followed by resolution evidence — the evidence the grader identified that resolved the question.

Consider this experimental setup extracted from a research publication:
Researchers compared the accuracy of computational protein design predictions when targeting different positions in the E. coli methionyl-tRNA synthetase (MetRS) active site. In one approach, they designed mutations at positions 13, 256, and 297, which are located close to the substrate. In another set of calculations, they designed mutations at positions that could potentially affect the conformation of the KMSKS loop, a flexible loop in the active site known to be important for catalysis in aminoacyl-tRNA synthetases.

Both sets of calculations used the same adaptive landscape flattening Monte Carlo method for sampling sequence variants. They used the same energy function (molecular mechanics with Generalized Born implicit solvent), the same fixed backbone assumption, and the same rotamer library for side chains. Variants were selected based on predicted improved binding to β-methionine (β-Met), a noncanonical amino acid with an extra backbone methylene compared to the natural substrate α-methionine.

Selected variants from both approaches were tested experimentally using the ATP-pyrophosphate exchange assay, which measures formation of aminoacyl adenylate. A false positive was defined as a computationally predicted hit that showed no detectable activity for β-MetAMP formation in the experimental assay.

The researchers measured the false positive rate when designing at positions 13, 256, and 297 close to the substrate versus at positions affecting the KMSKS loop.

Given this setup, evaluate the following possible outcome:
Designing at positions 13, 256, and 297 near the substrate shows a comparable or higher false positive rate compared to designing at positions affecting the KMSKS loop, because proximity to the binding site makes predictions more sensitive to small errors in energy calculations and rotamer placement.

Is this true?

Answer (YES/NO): NO